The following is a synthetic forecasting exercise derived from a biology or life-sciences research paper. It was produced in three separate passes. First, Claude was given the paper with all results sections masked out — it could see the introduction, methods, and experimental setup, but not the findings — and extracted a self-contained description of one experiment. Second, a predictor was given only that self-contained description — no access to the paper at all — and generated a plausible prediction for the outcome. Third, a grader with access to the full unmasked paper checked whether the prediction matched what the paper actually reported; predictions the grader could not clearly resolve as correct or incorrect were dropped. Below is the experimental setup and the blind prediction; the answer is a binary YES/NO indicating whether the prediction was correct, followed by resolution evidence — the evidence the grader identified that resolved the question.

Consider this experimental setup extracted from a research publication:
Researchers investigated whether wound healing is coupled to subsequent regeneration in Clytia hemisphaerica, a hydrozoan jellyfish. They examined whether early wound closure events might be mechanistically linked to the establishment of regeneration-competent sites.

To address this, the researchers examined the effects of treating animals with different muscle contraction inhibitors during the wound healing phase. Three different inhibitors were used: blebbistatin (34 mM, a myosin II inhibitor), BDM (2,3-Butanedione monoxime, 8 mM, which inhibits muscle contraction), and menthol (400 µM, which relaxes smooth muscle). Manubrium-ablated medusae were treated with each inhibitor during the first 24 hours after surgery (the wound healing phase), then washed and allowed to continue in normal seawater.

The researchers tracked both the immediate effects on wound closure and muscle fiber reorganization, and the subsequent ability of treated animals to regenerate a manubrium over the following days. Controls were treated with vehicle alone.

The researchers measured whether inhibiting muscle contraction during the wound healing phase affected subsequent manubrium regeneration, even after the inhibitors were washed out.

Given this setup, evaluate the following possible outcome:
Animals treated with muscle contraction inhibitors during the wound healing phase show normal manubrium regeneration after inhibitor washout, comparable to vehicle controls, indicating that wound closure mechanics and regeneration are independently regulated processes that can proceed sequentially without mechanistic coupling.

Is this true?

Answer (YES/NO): NO